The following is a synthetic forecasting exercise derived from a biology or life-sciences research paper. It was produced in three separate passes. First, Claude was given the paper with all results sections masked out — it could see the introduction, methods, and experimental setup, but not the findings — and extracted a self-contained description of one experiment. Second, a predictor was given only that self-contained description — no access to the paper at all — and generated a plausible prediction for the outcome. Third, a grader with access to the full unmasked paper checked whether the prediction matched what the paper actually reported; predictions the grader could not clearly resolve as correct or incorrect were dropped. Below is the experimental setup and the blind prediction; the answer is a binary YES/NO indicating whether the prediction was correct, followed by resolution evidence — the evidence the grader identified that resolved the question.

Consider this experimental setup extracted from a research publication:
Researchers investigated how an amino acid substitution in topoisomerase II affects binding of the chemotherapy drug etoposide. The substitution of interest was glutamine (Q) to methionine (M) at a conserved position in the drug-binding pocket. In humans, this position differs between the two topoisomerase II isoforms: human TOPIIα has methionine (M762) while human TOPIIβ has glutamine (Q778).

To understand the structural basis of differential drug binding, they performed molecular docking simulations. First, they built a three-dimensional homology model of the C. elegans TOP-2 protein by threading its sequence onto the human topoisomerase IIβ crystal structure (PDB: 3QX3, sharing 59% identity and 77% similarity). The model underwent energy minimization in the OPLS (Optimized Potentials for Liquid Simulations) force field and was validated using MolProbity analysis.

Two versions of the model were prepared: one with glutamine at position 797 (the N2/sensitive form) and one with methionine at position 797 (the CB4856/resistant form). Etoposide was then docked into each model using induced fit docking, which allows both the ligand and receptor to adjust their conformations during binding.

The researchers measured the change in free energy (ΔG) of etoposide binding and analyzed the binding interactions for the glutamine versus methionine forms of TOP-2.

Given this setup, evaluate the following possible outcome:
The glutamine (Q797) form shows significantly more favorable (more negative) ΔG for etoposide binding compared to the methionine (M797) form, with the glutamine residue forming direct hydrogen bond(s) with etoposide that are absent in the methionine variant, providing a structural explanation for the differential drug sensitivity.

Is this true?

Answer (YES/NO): NO